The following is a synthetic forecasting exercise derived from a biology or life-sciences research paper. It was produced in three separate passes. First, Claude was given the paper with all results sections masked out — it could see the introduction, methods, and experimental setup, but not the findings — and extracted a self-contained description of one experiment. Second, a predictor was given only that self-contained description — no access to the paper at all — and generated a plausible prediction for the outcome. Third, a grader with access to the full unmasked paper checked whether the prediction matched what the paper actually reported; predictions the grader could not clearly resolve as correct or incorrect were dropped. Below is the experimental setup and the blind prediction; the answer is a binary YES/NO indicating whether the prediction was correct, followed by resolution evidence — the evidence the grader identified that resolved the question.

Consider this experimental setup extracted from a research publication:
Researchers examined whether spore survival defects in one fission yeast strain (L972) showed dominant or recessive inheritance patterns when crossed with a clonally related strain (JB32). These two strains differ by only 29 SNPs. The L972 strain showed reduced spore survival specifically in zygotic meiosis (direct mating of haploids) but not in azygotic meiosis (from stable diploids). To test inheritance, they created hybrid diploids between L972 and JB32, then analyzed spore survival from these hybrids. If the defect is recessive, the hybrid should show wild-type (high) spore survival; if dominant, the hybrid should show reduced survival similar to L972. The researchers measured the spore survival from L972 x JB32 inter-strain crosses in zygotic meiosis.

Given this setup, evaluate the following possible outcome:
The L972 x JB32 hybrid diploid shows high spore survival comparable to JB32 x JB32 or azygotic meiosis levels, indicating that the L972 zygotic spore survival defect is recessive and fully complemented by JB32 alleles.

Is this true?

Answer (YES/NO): YES